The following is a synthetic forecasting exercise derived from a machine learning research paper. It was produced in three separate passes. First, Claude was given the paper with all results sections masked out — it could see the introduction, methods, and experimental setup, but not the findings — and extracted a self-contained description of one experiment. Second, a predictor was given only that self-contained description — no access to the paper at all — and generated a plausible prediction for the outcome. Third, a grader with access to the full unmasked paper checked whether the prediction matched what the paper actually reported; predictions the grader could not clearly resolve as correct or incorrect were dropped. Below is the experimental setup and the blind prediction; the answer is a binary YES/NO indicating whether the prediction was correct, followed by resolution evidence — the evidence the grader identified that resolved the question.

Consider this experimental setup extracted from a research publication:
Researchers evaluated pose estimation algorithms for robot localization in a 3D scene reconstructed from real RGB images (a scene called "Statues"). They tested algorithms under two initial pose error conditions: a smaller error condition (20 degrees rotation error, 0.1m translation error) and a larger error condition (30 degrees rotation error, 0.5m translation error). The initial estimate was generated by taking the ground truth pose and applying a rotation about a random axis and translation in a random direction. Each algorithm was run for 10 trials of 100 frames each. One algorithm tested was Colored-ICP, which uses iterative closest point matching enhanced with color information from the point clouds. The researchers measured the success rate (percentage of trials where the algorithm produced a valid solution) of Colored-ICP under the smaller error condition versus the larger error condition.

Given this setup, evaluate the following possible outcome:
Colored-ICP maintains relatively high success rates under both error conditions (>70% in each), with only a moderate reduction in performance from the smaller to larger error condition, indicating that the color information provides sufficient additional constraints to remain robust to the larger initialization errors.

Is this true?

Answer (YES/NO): NO